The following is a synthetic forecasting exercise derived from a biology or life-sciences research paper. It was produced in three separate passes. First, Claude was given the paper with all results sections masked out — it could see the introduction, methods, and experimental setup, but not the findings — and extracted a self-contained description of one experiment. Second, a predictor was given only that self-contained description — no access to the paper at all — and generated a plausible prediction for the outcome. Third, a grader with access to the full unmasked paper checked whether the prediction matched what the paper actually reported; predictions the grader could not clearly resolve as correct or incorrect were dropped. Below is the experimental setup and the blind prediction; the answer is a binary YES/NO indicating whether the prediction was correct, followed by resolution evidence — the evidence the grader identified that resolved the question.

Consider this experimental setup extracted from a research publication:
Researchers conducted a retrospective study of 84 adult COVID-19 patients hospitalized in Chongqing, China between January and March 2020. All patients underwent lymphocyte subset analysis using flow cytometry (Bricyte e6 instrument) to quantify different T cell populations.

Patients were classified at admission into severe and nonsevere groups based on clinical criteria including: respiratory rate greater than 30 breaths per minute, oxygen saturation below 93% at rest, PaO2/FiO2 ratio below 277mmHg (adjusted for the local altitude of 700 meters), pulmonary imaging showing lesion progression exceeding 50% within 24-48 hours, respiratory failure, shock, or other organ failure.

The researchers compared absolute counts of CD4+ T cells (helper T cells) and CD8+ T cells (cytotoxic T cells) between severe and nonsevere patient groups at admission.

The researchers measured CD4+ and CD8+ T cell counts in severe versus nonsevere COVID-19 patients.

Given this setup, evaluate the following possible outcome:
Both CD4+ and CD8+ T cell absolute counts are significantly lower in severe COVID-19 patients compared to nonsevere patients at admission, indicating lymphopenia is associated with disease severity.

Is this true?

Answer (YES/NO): NO